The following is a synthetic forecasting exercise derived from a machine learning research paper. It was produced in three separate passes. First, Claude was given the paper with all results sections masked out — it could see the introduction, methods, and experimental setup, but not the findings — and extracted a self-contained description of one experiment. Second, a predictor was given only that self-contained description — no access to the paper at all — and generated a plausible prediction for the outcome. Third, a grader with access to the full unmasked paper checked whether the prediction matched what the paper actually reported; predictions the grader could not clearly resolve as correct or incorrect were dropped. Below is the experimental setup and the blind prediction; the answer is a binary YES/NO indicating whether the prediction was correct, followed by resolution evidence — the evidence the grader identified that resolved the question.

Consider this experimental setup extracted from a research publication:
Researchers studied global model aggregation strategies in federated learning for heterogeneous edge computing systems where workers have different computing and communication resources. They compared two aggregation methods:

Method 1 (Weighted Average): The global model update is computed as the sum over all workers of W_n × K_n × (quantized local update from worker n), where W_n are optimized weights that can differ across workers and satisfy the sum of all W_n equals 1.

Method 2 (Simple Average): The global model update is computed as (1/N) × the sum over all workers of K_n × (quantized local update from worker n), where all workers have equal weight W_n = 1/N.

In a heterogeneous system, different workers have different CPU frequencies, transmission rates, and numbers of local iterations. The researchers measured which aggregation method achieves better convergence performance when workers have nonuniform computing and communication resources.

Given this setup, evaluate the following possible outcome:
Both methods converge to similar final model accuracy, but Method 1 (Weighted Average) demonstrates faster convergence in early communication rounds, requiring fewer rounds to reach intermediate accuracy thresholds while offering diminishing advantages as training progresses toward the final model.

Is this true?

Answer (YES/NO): NO